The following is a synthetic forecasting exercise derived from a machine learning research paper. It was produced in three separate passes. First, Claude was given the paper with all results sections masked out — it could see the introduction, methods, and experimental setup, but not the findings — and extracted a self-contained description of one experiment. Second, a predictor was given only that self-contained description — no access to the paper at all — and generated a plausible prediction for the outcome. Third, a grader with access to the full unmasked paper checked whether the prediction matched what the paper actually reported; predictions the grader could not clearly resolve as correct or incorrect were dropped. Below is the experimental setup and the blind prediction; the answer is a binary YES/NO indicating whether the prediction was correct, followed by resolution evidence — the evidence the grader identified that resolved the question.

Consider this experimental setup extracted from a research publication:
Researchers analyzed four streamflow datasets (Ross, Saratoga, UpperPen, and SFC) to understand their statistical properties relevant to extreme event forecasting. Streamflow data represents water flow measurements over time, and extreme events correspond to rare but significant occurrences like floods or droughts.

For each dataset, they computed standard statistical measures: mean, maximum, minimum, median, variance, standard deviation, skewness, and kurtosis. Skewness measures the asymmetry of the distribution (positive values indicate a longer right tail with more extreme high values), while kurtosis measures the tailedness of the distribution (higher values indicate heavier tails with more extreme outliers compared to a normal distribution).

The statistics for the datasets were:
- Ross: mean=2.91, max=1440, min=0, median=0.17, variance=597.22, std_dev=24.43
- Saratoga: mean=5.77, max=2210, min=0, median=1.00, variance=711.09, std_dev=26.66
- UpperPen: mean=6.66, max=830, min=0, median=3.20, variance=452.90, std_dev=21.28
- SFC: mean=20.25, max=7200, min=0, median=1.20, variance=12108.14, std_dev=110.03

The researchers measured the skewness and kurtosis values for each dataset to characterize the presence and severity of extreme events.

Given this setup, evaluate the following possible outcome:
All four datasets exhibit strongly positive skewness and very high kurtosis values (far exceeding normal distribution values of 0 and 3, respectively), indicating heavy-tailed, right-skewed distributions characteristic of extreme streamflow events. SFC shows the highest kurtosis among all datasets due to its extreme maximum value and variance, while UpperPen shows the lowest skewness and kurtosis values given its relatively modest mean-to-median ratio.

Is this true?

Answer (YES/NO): NO